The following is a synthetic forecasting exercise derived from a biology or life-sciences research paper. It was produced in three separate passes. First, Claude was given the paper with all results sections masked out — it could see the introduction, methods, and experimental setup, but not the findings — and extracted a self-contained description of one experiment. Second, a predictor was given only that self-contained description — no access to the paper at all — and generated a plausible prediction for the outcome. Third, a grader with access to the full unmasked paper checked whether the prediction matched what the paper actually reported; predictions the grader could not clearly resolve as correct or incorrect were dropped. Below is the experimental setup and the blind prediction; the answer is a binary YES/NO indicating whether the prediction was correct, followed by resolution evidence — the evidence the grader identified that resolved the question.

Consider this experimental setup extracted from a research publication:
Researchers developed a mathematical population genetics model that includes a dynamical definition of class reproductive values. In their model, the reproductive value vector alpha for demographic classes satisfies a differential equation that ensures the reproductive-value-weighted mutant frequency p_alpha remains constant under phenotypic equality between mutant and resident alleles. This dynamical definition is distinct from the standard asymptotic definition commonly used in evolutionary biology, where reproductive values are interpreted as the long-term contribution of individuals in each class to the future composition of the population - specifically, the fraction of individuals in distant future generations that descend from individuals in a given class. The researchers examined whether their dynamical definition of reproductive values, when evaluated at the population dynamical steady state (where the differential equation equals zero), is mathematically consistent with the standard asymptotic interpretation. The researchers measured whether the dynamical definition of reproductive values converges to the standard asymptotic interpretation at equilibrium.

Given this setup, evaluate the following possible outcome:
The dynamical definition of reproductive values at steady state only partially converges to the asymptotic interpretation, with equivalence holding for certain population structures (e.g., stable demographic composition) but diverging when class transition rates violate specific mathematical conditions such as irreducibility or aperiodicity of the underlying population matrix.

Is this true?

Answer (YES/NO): NO